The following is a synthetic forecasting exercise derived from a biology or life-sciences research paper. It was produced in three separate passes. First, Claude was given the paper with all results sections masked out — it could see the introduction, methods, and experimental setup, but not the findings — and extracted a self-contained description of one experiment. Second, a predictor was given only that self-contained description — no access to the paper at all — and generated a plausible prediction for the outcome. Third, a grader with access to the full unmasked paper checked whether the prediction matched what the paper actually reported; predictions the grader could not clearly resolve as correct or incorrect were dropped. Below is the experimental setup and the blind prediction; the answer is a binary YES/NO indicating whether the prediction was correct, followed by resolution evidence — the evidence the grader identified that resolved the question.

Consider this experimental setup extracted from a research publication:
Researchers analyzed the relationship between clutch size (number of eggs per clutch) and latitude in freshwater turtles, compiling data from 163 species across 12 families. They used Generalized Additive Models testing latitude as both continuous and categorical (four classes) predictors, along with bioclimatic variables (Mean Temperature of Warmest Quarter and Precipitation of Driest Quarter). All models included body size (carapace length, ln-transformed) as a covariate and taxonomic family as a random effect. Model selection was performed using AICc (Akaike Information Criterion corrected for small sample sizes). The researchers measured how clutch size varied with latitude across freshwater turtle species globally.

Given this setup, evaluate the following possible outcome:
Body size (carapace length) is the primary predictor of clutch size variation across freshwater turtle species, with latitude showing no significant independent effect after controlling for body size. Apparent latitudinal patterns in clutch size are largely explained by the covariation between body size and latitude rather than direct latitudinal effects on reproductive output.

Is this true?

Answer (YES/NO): NO